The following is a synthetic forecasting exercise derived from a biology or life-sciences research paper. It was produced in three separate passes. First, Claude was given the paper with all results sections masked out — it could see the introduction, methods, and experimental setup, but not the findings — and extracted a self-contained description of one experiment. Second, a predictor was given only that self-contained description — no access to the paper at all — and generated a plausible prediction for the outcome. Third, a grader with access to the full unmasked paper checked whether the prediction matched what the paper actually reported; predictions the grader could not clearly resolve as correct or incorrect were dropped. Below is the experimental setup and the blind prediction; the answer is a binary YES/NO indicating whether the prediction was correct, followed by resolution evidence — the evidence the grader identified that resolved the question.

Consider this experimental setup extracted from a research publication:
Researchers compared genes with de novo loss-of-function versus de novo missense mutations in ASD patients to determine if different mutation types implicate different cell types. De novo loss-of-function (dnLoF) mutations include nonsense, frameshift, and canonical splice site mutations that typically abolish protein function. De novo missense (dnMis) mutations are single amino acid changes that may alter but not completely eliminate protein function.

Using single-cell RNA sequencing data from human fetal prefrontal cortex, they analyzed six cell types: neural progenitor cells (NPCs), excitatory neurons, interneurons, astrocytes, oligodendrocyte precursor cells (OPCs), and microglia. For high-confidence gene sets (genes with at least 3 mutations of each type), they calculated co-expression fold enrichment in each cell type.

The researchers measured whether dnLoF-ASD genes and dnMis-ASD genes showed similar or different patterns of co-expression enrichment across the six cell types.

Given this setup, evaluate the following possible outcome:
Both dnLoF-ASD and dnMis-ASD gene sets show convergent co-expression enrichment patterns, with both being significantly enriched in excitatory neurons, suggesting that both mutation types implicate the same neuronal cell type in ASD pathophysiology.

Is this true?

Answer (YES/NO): NO